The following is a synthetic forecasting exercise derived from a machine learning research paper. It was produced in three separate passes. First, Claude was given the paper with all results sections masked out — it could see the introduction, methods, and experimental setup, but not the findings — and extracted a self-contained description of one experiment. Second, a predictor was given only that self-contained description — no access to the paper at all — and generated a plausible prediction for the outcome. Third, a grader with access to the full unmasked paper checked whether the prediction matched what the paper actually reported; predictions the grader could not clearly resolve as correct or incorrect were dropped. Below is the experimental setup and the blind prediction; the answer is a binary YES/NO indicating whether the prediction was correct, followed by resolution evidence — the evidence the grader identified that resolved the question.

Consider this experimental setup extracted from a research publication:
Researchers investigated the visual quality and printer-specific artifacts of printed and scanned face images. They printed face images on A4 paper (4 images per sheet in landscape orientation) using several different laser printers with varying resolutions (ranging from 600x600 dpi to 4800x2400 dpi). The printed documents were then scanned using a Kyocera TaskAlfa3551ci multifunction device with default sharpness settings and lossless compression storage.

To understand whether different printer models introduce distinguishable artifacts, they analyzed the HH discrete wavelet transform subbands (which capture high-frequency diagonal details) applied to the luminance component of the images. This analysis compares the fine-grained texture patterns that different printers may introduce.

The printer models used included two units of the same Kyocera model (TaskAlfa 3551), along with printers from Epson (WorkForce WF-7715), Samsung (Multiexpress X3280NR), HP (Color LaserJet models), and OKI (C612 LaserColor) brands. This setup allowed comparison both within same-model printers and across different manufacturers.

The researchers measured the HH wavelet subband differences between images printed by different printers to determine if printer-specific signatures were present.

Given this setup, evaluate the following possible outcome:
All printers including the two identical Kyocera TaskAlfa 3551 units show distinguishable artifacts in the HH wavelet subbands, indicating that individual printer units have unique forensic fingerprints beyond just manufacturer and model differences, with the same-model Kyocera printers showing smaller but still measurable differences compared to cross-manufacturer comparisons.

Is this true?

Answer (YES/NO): NO